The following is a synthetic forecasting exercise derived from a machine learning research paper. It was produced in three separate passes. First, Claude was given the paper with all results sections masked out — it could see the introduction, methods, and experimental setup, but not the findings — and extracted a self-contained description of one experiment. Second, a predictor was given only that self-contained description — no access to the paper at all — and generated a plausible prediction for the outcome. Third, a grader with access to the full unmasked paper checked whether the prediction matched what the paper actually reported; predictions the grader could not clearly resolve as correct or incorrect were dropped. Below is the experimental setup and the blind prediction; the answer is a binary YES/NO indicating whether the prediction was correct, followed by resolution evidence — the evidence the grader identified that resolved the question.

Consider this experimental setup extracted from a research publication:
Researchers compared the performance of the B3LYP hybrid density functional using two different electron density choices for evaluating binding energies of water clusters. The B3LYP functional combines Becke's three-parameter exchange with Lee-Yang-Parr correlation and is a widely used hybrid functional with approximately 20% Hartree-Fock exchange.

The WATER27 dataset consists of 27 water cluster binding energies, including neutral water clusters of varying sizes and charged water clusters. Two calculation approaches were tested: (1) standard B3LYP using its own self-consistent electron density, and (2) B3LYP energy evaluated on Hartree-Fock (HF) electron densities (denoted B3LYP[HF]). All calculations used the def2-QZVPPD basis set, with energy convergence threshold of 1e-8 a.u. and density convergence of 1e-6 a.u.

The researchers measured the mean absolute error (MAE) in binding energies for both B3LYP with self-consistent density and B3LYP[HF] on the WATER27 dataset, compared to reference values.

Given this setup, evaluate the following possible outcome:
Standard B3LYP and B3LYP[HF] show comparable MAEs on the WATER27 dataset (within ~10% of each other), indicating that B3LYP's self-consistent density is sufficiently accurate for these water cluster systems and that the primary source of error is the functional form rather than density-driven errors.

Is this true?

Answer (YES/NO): NO